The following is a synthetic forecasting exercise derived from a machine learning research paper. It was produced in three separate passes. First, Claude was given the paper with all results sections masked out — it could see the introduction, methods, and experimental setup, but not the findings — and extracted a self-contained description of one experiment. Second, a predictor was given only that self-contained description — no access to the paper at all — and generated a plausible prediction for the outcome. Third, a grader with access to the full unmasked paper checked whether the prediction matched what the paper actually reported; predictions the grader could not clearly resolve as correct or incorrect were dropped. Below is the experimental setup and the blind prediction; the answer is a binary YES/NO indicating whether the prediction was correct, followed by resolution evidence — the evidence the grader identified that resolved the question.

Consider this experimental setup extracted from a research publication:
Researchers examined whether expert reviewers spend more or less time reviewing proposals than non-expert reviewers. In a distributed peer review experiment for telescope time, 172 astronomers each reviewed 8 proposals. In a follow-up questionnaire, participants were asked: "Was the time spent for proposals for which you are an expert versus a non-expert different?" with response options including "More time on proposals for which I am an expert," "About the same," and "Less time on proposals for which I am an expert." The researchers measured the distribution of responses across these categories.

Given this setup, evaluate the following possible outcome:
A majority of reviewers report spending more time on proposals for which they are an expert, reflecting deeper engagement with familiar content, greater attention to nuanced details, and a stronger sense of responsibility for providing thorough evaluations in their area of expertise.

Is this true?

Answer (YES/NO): NO